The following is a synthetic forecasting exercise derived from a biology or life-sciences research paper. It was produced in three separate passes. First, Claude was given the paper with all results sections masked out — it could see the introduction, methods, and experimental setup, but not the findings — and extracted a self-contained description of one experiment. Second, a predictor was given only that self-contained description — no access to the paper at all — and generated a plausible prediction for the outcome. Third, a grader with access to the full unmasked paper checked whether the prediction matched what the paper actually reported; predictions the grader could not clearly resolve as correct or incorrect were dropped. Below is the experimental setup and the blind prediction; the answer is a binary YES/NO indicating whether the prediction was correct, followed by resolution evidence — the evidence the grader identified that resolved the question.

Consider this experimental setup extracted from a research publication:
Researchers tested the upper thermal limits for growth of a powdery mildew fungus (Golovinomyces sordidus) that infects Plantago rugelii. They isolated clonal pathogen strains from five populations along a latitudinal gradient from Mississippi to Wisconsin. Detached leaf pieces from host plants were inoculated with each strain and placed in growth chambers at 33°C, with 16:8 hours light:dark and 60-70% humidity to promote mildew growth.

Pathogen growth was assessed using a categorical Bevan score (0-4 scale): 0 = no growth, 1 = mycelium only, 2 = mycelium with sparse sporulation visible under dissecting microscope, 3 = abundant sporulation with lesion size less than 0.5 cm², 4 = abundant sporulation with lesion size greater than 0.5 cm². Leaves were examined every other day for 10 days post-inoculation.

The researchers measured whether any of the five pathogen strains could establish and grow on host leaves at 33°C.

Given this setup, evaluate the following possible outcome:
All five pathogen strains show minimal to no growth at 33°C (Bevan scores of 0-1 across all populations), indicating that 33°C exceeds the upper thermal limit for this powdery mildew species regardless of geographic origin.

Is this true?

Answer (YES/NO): YES